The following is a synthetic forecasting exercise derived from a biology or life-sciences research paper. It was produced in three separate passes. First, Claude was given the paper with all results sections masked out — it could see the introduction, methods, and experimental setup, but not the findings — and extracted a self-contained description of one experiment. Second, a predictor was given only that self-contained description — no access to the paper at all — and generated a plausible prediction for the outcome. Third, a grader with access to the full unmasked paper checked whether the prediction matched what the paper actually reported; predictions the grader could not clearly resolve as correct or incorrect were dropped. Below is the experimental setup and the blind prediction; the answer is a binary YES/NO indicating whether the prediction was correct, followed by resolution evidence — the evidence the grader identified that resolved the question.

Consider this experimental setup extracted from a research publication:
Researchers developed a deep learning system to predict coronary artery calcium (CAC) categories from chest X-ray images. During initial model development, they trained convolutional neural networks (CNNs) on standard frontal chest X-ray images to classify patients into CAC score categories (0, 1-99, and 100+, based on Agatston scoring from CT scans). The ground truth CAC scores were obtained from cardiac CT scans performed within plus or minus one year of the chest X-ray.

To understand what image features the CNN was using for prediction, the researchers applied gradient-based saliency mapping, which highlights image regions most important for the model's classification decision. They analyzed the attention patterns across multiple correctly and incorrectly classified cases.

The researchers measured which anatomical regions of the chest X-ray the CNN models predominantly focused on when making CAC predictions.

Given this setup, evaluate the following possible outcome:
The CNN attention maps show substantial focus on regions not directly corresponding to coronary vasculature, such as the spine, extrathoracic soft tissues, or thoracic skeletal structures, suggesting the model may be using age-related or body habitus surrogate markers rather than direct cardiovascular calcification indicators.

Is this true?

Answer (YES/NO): YES